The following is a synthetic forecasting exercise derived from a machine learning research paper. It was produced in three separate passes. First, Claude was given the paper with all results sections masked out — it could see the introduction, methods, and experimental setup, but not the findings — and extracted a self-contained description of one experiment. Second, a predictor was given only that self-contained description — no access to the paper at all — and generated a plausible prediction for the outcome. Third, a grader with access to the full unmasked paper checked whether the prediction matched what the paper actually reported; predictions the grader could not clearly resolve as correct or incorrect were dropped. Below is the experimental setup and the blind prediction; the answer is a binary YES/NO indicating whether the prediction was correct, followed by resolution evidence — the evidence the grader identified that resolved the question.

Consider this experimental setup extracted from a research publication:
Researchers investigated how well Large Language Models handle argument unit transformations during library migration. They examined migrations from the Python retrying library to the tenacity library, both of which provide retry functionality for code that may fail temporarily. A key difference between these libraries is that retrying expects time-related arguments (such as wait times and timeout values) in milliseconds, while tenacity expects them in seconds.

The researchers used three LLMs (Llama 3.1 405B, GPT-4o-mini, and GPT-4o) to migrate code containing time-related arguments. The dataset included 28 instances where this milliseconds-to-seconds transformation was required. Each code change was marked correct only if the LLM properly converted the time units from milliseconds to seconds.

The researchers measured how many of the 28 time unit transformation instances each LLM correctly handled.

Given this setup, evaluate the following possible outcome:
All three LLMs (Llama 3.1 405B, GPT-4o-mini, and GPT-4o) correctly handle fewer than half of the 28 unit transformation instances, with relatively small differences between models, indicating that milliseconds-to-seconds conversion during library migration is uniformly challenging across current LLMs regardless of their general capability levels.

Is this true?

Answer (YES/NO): YES